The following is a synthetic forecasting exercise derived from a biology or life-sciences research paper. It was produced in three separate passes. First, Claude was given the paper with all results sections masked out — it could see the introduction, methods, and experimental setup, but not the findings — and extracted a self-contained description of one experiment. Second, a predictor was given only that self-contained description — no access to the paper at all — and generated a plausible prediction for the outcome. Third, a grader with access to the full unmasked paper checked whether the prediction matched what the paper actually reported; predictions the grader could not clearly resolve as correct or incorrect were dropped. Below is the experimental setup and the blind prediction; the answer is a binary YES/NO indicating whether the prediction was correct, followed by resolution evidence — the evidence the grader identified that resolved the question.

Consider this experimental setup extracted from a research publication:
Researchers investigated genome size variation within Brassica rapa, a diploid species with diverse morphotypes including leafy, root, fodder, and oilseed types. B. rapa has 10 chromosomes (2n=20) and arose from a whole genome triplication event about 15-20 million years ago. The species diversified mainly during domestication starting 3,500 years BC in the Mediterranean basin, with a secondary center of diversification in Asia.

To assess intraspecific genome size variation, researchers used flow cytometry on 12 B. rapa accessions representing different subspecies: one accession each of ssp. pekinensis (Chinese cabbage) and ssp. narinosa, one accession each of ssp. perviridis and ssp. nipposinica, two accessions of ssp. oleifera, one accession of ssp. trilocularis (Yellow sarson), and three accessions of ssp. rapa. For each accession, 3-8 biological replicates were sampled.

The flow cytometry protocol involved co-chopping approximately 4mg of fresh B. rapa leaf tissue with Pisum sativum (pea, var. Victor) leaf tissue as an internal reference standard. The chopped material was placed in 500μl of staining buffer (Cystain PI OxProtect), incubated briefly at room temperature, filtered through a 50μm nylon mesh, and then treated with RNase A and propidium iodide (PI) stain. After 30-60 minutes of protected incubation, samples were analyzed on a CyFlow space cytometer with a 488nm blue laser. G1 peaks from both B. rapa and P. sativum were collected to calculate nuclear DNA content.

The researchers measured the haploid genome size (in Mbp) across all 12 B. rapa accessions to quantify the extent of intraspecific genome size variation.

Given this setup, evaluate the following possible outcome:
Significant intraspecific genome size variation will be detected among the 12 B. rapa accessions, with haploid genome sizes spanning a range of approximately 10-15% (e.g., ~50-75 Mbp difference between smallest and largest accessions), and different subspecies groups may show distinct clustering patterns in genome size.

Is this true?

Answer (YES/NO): NO